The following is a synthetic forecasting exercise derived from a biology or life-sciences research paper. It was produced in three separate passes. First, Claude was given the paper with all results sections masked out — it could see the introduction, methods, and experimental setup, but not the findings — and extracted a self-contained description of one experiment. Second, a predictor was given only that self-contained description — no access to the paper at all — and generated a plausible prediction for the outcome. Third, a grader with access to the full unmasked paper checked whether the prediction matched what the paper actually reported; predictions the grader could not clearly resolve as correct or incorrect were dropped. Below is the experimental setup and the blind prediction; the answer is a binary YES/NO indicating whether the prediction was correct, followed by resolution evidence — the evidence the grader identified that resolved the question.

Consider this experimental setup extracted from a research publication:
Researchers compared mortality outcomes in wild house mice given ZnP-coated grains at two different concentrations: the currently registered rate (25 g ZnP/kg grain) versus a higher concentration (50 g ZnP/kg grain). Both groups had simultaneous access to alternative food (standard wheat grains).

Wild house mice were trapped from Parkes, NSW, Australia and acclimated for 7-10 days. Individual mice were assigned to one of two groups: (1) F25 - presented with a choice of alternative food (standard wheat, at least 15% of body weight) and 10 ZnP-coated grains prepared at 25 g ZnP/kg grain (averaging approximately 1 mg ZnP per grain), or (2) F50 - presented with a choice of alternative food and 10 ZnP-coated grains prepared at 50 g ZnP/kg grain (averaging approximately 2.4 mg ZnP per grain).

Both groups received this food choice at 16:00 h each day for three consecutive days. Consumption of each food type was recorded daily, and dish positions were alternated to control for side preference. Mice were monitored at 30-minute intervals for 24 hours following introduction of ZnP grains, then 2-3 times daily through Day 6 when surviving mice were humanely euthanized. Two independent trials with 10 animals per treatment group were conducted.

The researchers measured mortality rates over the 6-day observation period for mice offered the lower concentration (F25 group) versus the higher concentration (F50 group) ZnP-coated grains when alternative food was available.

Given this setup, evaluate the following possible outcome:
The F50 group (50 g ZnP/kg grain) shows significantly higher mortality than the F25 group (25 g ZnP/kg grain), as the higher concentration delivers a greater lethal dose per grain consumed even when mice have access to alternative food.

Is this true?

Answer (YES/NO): NO